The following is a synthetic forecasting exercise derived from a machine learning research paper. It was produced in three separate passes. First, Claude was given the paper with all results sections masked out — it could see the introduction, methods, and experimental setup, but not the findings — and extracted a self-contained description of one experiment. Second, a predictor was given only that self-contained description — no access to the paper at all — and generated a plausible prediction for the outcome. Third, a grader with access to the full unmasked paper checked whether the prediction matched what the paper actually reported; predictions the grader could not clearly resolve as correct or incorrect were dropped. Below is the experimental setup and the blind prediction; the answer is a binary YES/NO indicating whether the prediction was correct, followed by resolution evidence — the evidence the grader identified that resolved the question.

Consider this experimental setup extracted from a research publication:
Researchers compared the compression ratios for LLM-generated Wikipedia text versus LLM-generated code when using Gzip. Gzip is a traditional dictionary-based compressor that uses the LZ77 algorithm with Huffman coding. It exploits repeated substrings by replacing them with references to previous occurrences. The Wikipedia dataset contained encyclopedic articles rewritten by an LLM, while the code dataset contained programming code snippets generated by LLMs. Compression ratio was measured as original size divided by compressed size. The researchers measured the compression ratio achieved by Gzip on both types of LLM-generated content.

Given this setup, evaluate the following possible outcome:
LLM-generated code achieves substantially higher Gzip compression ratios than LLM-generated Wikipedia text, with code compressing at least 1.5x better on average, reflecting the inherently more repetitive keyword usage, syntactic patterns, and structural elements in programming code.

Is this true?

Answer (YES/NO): NO